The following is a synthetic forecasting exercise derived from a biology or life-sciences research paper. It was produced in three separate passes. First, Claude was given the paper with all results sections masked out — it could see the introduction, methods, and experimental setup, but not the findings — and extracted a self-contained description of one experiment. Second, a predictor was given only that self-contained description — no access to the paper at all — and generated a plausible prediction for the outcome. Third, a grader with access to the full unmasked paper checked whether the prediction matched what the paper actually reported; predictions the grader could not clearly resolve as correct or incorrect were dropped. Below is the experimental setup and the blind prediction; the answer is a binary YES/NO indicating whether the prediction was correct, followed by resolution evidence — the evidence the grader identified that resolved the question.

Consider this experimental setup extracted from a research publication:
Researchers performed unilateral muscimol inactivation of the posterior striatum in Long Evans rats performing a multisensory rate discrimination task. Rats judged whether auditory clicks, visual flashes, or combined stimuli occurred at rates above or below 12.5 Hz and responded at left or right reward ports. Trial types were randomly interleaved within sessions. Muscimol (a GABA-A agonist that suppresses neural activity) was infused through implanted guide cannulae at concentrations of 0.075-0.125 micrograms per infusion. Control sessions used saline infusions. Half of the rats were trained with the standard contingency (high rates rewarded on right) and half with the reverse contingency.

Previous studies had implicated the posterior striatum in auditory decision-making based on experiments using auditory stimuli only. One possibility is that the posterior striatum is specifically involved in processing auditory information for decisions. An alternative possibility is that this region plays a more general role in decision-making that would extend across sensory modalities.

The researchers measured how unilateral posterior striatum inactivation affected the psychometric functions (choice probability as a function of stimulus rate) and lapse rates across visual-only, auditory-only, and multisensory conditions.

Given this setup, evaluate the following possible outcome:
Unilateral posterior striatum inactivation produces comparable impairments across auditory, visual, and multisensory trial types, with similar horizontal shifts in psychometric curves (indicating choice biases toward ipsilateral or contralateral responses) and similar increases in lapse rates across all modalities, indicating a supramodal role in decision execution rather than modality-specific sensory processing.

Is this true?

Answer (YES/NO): NO